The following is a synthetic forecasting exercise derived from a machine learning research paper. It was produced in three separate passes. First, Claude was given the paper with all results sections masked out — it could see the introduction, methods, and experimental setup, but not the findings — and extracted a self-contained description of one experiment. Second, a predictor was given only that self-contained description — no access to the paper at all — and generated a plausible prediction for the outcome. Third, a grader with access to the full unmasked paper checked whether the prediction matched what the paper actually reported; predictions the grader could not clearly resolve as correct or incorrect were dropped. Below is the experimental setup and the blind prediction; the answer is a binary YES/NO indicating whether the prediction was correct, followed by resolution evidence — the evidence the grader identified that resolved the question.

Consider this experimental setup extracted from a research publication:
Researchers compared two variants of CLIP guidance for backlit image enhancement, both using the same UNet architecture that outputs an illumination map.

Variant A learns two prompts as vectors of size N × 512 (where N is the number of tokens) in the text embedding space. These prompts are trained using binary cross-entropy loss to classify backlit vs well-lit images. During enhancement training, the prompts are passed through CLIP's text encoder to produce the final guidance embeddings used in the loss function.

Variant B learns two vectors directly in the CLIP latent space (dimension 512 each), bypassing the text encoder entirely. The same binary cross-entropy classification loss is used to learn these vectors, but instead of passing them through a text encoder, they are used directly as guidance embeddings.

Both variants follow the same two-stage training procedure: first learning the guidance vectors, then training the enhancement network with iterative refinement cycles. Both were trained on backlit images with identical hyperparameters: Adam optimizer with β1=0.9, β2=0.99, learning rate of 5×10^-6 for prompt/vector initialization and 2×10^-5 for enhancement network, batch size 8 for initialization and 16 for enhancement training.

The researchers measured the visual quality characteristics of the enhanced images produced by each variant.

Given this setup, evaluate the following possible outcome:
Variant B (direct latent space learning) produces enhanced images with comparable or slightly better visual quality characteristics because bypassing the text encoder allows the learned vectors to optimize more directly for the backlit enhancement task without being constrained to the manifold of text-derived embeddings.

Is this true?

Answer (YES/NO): YES